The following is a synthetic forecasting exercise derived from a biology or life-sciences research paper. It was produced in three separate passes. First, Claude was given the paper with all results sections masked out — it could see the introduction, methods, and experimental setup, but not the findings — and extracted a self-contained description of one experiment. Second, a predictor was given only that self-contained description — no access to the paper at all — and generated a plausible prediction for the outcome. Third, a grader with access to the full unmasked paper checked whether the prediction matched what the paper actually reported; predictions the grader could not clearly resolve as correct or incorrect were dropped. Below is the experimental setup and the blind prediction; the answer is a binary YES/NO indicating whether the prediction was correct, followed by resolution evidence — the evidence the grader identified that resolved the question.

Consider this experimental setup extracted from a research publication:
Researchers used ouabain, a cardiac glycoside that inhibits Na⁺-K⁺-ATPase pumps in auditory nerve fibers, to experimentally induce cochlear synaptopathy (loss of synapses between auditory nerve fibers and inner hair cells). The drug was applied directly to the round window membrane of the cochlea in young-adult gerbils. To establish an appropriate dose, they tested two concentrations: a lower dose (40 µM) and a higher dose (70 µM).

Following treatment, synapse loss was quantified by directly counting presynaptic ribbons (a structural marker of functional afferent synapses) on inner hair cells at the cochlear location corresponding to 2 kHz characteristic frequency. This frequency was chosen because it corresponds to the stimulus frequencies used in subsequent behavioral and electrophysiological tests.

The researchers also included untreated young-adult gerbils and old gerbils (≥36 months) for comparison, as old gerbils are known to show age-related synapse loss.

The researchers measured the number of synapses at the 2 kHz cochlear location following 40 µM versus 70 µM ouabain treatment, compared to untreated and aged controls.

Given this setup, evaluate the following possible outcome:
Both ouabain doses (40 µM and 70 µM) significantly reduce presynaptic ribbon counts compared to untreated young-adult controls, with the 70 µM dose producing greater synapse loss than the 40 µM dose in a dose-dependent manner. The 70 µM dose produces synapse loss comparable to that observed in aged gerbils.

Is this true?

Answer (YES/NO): NO